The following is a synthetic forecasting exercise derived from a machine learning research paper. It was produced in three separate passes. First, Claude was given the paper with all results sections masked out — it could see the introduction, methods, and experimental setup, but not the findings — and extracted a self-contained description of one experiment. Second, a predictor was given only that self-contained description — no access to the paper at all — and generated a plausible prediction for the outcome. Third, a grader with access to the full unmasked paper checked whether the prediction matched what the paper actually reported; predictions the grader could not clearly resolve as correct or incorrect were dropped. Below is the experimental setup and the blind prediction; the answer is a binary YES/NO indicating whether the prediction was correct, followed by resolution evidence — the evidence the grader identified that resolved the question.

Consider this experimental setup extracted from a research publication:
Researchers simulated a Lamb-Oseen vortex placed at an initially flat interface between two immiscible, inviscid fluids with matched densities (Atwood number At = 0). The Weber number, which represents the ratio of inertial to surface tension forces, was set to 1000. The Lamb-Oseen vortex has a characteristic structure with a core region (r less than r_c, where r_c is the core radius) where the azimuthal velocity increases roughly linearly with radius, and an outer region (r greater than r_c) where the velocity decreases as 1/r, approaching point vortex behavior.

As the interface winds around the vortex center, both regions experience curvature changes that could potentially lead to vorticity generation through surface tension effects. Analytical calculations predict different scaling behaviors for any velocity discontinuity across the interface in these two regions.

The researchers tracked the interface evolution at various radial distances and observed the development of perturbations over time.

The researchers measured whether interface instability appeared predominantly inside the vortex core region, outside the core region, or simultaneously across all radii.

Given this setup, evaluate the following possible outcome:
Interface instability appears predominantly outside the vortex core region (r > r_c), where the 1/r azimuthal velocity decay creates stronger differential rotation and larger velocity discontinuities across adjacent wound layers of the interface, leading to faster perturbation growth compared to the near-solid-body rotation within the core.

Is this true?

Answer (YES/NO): NO